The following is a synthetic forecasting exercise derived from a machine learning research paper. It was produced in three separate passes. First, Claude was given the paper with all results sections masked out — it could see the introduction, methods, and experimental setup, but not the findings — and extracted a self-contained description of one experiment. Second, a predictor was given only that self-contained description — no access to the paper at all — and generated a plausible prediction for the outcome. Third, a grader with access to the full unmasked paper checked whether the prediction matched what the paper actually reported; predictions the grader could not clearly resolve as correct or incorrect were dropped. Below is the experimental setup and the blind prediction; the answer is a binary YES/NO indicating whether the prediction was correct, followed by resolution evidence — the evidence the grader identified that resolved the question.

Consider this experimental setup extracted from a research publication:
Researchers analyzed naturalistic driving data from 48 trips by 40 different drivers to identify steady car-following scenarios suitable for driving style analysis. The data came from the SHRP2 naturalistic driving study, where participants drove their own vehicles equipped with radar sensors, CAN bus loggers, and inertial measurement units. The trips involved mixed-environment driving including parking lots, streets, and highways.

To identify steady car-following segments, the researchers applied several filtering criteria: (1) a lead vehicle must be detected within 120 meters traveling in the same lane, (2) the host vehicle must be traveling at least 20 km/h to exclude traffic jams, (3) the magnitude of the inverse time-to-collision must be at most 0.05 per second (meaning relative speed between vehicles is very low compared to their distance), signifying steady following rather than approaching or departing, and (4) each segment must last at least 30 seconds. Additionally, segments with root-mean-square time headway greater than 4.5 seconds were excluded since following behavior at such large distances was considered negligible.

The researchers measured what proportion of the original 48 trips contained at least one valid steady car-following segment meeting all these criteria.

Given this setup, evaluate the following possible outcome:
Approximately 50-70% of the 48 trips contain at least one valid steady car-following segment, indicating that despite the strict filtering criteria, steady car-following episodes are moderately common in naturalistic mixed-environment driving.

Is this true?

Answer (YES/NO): YES